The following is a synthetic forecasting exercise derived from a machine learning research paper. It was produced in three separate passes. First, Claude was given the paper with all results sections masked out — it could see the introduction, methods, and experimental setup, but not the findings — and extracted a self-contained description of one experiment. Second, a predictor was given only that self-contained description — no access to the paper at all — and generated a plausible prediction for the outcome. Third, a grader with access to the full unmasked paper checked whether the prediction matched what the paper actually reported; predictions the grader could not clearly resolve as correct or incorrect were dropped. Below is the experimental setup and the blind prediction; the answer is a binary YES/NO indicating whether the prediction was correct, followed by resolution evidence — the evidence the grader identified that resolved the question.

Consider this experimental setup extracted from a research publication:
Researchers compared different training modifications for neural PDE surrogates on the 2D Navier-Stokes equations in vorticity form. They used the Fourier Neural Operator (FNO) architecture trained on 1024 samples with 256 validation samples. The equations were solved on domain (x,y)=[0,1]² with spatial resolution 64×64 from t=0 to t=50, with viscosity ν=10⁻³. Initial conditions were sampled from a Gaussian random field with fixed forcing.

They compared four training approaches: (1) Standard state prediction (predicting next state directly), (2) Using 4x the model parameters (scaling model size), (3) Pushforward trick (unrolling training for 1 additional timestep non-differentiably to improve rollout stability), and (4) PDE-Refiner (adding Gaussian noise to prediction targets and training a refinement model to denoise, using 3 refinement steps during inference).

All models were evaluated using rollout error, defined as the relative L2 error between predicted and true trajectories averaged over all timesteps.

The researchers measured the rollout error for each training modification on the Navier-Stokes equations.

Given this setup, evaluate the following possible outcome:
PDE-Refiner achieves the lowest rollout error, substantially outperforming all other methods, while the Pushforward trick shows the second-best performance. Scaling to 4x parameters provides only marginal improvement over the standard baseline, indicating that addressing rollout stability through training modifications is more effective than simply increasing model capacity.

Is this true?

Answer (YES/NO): NO